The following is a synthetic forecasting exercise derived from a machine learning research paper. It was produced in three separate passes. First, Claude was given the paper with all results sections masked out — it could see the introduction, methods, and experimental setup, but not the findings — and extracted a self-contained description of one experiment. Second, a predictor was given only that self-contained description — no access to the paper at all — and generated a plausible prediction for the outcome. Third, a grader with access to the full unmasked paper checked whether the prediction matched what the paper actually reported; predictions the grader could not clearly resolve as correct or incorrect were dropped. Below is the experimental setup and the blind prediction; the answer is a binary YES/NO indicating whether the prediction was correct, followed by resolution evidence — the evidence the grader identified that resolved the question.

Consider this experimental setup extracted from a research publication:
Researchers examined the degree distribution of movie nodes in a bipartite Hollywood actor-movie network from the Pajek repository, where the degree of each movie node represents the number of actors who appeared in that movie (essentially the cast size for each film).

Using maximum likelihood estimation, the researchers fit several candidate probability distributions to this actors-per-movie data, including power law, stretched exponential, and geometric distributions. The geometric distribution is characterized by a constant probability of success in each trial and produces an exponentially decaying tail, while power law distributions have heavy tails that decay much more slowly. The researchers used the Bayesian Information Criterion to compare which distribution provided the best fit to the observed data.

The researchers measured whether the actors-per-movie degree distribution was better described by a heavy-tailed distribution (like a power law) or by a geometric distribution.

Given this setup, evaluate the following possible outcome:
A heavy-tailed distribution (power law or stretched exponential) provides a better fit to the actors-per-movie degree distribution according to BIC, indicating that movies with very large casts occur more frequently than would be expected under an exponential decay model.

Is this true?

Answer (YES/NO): NO